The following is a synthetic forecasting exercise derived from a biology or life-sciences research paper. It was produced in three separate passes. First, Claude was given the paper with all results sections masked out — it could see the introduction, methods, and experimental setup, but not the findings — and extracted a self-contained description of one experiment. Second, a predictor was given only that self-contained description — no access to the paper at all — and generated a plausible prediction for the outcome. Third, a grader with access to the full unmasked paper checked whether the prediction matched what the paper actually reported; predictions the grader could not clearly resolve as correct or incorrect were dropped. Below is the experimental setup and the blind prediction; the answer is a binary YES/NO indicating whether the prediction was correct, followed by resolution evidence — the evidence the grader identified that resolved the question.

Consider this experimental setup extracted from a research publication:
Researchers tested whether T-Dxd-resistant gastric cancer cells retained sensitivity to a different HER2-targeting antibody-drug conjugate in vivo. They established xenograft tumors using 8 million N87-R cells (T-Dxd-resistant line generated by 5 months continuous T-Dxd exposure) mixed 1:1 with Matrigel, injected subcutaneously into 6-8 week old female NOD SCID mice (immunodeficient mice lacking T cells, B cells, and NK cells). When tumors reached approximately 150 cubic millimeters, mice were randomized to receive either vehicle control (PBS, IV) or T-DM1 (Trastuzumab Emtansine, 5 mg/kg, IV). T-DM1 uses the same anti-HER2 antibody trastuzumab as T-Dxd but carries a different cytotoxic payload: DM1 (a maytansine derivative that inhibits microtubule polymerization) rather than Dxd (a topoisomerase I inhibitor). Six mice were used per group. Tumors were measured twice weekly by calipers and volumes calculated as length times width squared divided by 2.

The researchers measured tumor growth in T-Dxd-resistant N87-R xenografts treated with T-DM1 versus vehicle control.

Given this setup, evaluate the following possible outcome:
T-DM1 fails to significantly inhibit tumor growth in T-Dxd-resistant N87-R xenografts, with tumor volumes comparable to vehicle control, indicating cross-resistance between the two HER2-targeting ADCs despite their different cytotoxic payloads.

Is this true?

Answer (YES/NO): NO